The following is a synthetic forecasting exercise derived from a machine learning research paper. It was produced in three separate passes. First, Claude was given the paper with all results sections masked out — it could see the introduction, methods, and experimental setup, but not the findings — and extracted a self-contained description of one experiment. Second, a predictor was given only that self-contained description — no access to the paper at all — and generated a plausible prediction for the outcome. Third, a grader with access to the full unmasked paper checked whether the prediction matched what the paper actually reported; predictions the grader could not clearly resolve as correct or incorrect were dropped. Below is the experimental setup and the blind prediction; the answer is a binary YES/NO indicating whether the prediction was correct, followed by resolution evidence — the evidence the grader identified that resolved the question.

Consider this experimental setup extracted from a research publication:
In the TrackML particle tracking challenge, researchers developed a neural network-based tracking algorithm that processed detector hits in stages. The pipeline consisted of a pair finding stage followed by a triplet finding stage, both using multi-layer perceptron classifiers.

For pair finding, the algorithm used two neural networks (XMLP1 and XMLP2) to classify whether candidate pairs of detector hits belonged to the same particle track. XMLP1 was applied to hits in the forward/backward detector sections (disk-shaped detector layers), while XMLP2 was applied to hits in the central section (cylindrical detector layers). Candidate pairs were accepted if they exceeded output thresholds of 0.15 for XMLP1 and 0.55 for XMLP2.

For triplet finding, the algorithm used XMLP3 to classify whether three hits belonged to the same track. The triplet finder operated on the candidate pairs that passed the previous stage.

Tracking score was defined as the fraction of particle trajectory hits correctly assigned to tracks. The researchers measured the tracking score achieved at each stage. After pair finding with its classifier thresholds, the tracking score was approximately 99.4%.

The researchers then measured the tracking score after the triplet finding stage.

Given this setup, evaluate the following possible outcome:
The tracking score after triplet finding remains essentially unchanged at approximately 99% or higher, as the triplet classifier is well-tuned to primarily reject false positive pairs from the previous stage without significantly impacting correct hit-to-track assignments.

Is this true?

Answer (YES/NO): NO